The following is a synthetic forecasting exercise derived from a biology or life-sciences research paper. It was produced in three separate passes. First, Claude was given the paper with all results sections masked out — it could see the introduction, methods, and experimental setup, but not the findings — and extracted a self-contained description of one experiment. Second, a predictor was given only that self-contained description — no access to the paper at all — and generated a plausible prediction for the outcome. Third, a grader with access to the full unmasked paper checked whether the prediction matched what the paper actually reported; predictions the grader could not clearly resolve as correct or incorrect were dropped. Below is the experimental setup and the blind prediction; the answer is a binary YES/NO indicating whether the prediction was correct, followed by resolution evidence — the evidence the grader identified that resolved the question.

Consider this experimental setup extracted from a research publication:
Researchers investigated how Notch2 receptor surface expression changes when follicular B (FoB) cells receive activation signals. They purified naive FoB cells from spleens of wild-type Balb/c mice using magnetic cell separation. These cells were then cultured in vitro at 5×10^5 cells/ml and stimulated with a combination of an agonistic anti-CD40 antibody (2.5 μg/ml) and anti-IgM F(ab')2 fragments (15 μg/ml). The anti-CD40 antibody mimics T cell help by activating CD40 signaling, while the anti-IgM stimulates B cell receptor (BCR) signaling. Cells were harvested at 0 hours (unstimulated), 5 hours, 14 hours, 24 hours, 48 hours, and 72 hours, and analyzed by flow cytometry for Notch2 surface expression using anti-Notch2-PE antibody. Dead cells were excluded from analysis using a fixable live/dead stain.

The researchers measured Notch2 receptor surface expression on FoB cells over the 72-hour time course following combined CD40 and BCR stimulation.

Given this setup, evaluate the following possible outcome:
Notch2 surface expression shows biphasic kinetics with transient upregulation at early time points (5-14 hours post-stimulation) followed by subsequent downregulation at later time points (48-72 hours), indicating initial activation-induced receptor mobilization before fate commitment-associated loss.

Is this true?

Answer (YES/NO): NO